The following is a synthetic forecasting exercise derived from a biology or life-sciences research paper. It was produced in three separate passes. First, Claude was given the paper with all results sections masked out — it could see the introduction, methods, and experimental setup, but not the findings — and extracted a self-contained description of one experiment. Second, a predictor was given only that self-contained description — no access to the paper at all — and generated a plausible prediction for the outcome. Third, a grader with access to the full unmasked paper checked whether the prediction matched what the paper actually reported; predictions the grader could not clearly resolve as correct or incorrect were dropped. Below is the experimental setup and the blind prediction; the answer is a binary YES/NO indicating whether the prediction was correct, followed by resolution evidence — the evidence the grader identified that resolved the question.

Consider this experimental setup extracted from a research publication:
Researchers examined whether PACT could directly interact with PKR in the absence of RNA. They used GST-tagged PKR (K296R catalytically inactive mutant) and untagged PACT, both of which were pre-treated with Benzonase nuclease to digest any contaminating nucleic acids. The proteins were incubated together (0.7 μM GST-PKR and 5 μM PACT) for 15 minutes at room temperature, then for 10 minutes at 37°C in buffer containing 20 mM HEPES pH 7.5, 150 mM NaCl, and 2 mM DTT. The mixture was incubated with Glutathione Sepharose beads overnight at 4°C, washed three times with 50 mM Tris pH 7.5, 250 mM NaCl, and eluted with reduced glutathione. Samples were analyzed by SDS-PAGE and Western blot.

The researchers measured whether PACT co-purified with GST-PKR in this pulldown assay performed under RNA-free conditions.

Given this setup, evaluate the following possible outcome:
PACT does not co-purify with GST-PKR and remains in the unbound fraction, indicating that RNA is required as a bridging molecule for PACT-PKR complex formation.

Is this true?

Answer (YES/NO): NO